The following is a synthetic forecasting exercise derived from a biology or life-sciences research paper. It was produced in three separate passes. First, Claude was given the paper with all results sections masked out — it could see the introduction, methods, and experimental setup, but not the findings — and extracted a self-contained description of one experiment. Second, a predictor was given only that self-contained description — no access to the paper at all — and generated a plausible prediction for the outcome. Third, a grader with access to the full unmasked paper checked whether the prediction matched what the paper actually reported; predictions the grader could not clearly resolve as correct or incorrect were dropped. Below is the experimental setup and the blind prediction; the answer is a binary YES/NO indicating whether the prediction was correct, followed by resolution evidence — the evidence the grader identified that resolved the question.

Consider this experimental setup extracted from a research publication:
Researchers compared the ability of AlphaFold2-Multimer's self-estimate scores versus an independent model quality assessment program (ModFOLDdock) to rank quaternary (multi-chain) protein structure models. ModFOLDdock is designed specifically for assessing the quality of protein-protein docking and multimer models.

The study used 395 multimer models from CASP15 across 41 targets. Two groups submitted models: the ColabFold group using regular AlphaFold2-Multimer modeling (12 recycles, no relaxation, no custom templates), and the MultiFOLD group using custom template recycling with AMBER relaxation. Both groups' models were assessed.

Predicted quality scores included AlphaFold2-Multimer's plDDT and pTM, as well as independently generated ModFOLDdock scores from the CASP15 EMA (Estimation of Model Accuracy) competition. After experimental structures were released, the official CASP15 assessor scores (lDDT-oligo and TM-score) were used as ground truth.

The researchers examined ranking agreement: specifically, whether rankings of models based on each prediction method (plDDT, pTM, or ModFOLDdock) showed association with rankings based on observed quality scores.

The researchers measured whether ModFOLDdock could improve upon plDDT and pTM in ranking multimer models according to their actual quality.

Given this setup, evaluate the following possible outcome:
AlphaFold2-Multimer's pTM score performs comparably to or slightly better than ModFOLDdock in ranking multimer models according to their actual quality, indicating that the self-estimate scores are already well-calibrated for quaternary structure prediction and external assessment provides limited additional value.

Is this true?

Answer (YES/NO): NO